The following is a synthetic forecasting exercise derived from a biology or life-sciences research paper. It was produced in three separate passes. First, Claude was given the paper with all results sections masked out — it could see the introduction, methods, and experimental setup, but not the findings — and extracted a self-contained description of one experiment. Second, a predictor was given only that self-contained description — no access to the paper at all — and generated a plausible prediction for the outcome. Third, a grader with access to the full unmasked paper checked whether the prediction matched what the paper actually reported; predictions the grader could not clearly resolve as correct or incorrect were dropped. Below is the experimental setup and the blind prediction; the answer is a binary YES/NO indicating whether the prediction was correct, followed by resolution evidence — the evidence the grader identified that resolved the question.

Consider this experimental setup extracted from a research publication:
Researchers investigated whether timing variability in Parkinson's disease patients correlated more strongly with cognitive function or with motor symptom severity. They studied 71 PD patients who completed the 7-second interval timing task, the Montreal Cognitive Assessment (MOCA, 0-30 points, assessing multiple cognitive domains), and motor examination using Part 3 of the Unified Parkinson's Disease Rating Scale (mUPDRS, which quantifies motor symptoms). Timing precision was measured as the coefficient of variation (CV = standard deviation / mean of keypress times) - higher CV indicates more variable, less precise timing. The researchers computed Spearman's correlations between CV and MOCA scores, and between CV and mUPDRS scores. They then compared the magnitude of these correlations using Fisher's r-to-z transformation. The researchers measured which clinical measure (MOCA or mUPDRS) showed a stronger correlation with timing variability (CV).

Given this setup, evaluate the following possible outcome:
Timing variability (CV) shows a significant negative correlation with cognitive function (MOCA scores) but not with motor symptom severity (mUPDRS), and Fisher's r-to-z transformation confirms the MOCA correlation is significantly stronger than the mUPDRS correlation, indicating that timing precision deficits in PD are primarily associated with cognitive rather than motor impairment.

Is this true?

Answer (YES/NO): NO